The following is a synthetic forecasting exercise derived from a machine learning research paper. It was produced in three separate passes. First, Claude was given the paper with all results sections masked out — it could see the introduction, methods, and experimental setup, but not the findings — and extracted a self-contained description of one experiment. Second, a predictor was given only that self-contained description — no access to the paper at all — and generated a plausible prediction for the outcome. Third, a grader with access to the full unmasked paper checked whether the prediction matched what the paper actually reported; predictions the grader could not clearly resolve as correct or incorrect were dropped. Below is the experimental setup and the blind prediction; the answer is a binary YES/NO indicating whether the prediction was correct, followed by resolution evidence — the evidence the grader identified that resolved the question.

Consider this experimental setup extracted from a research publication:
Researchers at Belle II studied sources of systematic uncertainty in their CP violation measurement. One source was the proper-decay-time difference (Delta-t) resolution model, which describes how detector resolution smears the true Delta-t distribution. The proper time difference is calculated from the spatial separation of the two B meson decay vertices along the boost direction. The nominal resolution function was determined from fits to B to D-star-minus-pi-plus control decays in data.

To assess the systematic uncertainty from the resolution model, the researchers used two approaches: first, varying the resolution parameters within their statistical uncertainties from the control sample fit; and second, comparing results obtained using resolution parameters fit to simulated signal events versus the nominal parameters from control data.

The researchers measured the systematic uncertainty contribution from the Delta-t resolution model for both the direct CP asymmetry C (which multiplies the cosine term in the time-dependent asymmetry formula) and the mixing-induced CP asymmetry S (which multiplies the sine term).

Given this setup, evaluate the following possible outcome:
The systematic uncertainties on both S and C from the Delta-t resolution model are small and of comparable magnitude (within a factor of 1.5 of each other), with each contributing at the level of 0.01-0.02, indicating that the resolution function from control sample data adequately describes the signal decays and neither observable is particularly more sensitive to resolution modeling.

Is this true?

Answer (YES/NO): NO